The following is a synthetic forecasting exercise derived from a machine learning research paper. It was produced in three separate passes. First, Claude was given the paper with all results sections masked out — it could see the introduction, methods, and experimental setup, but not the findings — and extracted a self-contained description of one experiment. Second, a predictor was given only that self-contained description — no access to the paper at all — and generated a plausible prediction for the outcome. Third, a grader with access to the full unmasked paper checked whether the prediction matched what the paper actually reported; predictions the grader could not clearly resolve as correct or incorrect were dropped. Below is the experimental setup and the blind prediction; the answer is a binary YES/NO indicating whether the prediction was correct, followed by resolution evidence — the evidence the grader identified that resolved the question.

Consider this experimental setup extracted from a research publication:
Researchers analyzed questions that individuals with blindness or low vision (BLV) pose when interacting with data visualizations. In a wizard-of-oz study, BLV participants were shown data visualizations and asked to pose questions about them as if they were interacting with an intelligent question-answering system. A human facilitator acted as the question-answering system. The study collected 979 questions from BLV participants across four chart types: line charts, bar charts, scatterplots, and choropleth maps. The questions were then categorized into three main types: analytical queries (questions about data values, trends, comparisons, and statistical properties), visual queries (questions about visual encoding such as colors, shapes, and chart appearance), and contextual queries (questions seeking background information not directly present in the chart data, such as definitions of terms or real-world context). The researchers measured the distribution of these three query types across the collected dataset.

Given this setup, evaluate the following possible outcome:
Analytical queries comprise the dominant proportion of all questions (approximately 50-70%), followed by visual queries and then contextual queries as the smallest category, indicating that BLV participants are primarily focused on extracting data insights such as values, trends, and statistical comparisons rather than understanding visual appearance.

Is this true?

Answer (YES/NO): NO